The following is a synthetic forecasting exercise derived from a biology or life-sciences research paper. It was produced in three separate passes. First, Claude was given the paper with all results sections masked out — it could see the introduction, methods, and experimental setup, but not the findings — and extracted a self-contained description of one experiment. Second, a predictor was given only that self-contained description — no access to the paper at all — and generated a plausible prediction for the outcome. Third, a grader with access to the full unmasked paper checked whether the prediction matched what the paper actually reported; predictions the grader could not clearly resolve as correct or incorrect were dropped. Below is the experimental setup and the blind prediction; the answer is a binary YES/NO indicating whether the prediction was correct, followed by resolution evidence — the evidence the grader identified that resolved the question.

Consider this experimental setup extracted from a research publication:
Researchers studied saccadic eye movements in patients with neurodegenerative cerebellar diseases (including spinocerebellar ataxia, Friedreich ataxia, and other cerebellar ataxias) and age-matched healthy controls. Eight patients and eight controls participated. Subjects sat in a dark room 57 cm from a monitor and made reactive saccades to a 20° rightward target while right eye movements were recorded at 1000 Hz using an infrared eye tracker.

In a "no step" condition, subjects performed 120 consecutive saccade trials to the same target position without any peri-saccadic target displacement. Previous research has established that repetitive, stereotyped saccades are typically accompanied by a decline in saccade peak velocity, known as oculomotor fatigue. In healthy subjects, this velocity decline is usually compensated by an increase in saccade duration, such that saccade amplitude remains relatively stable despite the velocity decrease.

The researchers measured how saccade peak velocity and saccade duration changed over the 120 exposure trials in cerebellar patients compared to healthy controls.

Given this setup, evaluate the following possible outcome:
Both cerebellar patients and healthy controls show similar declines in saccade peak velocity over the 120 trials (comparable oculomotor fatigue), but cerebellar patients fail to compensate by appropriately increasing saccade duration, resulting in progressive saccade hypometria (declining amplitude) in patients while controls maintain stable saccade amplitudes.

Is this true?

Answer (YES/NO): NO